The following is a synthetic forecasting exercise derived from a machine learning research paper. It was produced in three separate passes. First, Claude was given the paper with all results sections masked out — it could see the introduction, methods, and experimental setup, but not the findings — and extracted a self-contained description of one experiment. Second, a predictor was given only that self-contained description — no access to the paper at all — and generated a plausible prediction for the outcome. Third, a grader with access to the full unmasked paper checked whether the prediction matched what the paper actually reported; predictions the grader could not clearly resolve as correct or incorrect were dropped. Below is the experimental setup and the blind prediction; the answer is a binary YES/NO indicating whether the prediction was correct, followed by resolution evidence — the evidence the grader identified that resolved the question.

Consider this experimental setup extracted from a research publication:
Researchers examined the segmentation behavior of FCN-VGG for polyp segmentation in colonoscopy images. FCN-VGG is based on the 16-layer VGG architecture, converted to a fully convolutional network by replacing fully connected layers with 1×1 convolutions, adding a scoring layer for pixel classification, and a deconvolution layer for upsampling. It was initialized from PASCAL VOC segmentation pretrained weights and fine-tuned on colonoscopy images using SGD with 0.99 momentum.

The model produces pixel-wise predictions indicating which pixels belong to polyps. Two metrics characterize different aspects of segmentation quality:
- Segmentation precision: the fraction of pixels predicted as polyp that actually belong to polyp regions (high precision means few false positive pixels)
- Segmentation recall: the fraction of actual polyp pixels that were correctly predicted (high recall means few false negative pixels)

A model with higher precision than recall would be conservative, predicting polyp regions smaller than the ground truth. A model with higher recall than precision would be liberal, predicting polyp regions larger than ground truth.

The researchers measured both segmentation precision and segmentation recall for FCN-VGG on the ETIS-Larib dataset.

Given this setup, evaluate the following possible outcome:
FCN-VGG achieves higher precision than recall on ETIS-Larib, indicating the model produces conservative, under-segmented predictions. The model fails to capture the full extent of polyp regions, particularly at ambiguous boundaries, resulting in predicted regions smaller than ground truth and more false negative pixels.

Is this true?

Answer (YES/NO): YES